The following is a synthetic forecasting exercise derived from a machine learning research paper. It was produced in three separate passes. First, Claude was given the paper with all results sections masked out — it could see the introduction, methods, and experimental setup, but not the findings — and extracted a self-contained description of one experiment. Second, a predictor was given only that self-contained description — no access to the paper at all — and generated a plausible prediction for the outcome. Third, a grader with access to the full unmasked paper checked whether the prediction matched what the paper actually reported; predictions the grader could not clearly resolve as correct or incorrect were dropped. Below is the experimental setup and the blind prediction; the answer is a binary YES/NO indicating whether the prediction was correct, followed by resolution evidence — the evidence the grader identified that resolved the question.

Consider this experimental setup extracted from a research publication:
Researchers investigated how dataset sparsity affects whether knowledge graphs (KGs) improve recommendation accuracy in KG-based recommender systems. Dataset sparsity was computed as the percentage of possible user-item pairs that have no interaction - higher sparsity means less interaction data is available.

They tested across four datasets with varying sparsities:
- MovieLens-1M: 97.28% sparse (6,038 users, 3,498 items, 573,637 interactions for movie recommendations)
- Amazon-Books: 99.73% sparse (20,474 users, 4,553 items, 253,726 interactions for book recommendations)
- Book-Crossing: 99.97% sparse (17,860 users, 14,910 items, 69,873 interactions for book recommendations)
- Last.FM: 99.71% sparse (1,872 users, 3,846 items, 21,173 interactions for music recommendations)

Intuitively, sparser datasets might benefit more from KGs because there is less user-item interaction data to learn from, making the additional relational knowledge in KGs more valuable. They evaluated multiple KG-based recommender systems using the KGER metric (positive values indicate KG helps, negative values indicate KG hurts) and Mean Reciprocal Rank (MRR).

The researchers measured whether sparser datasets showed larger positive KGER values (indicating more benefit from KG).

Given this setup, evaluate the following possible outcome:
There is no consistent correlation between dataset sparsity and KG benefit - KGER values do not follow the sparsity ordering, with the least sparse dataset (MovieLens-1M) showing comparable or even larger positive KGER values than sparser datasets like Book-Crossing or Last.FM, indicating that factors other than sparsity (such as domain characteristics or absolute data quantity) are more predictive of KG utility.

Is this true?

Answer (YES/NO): NO